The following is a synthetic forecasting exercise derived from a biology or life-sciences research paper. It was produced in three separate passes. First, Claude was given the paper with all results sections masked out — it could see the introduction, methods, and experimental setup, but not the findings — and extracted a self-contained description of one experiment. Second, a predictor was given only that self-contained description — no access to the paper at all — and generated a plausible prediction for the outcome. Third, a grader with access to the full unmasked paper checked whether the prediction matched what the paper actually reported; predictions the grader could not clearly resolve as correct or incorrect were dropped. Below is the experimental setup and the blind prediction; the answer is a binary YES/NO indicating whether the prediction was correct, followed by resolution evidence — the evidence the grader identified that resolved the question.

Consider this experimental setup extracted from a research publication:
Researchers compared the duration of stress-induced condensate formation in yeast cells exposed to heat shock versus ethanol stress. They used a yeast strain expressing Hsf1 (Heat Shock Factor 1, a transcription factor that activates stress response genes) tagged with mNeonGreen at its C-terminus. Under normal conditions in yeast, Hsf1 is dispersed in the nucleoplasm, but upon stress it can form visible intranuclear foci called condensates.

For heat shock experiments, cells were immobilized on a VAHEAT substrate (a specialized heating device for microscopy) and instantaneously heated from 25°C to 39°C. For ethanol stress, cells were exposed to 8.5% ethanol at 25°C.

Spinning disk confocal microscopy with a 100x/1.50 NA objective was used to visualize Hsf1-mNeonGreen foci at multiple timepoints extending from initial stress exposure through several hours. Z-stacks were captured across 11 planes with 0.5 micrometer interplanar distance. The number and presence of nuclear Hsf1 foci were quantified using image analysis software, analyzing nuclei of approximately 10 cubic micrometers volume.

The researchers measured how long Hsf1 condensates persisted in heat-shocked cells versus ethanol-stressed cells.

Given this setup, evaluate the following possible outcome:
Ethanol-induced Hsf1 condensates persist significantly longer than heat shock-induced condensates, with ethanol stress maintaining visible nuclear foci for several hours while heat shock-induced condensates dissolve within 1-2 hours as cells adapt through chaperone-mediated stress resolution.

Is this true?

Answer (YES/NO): YES